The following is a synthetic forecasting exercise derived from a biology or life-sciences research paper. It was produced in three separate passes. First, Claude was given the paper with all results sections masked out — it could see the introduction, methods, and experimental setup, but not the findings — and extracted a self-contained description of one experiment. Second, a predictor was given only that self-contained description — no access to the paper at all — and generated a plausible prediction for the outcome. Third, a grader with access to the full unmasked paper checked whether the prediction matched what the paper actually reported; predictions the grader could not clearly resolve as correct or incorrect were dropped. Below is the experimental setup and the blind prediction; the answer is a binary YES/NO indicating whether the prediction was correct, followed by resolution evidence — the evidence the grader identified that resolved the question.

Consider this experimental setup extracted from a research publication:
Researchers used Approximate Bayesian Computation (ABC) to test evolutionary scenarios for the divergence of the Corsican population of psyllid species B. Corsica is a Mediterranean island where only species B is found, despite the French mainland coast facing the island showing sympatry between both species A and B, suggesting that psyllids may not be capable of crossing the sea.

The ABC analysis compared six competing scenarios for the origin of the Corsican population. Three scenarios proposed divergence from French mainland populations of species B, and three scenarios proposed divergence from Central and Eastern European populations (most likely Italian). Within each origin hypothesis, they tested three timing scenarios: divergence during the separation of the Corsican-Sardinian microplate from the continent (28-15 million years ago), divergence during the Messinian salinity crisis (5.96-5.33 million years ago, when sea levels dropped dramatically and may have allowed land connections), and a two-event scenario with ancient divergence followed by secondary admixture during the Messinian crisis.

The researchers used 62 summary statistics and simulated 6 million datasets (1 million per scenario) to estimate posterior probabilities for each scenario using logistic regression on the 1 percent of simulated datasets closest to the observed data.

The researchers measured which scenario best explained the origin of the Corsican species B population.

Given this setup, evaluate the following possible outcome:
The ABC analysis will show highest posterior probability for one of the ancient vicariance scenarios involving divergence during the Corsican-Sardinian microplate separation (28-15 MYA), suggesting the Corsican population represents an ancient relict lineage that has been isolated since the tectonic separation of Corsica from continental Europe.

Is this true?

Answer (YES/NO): NO